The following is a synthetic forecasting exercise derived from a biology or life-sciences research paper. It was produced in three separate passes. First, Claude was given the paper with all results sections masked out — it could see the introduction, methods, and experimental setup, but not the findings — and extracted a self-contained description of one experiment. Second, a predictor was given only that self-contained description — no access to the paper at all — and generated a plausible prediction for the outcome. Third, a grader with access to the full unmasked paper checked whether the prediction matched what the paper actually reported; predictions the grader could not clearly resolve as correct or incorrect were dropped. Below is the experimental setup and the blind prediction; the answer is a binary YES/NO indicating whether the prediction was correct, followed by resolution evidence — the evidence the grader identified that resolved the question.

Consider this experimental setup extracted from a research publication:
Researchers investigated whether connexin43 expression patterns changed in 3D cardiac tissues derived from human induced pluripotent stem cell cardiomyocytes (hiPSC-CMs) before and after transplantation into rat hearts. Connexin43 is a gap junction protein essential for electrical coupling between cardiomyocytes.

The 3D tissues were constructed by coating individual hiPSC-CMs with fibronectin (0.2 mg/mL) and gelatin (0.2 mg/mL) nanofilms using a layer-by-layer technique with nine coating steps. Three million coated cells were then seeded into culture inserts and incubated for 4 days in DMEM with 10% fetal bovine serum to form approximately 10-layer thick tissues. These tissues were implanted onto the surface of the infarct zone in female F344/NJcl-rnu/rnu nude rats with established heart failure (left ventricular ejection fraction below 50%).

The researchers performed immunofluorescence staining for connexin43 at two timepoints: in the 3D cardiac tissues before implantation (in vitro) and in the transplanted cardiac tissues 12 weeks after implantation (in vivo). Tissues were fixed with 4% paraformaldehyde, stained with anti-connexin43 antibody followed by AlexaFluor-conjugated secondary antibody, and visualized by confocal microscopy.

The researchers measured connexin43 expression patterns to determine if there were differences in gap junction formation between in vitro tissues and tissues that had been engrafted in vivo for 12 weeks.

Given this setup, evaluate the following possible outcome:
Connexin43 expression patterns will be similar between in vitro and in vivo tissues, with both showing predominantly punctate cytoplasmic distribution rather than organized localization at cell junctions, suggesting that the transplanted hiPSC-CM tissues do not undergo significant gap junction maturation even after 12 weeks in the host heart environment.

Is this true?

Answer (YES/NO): NO